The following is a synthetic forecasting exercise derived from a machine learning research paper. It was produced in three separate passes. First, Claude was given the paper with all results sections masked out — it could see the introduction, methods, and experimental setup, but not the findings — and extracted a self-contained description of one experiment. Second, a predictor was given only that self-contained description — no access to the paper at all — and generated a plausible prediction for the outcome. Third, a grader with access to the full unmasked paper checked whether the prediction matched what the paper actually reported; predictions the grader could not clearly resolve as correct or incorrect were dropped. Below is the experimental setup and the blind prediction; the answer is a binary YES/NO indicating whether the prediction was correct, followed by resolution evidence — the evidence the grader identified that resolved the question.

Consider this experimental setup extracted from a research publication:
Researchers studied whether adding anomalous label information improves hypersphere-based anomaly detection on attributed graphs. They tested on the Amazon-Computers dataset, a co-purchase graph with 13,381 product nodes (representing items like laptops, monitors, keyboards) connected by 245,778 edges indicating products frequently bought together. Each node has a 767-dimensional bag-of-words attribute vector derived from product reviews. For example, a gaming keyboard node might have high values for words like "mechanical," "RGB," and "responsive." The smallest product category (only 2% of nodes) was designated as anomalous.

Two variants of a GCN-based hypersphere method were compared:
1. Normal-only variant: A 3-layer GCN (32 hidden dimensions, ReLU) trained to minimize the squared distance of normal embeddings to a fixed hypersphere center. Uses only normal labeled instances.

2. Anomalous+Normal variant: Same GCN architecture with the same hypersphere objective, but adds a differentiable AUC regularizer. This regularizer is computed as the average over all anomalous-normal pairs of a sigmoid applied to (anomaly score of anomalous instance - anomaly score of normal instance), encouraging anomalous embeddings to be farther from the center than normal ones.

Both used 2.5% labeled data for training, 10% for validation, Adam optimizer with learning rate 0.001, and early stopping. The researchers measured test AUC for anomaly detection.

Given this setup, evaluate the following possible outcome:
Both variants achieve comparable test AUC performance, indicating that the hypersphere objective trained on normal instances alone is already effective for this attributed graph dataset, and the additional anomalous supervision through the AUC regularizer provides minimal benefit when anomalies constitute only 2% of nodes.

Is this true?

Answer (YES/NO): NO